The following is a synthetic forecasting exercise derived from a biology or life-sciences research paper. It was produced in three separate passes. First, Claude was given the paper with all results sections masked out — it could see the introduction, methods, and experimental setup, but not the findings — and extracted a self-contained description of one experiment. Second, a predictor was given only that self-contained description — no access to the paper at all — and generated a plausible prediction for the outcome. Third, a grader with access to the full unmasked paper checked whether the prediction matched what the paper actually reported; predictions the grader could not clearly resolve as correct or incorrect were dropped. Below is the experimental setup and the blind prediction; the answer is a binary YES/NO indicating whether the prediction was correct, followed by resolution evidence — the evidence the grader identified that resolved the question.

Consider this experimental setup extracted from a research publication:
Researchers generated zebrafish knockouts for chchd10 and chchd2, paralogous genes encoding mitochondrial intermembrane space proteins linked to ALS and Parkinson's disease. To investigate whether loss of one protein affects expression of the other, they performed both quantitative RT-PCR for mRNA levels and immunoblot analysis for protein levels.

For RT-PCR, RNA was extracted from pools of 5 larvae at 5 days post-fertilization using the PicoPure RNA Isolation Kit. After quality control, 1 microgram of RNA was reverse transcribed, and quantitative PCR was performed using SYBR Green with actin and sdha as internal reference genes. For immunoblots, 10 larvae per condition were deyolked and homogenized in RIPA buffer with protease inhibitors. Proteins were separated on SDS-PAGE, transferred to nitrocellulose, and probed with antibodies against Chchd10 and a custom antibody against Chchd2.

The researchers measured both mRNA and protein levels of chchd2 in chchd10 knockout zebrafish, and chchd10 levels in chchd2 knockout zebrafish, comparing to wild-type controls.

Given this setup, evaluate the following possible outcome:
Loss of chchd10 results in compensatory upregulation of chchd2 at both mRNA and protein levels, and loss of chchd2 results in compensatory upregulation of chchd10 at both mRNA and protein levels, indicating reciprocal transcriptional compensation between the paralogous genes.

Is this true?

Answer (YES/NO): NO